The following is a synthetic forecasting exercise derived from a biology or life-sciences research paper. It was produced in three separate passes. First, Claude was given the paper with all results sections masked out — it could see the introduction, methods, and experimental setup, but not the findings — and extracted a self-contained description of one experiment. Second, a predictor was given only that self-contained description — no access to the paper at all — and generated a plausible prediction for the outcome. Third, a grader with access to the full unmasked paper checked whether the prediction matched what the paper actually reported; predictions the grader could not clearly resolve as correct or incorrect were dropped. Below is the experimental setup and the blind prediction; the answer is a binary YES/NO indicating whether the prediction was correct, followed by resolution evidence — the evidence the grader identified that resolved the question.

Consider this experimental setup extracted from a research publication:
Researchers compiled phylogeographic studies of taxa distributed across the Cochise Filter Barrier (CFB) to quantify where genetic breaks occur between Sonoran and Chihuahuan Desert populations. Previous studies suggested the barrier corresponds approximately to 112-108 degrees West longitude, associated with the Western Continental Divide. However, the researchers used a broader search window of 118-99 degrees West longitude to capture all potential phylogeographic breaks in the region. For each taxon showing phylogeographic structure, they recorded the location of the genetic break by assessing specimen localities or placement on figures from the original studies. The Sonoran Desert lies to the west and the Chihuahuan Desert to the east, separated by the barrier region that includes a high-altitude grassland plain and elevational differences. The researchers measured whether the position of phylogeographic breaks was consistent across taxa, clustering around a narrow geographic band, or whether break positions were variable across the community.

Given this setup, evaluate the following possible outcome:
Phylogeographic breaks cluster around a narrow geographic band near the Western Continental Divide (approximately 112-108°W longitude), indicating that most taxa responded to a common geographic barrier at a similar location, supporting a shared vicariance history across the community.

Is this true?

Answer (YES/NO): NO